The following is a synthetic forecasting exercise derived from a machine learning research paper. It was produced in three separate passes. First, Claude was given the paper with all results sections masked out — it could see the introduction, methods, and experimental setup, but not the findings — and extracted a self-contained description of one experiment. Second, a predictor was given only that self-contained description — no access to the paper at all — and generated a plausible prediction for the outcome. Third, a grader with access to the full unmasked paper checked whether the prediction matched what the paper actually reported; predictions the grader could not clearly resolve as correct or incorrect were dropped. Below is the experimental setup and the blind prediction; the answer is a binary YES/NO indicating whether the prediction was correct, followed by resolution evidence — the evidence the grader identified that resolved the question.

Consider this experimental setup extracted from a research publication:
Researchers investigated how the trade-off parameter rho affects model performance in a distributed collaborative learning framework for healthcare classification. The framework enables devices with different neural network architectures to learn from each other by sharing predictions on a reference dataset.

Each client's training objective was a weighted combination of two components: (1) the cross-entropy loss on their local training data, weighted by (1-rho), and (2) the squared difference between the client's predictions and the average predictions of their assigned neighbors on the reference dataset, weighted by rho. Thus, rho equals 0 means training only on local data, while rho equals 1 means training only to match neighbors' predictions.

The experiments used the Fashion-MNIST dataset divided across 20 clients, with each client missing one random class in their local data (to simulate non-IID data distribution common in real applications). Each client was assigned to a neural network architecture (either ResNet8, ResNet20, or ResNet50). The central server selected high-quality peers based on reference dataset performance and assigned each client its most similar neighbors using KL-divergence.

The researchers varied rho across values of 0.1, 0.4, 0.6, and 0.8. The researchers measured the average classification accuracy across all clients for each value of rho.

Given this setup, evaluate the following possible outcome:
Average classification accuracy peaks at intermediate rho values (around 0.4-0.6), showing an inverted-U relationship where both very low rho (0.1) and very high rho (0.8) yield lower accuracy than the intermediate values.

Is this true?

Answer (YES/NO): NO